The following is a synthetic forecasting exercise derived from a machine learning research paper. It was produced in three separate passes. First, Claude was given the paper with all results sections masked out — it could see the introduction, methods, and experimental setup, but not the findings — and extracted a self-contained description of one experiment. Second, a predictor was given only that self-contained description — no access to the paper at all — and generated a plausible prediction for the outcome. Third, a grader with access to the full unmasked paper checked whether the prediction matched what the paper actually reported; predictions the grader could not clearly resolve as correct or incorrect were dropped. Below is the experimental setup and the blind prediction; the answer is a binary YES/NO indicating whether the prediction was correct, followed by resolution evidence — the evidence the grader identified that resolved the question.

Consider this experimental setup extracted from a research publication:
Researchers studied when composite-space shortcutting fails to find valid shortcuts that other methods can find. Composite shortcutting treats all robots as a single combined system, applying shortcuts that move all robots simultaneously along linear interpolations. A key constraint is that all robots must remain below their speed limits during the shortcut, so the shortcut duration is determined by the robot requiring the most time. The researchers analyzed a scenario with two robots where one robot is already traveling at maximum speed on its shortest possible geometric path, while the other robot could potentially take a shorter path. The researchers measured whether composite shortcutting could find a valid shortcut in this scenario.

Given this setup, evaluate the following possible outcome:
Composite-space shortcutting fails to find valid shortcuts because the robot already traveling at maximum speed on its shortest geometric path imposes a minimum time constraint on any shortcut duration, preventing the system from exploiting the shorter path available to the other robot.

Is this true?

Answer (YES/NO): YES